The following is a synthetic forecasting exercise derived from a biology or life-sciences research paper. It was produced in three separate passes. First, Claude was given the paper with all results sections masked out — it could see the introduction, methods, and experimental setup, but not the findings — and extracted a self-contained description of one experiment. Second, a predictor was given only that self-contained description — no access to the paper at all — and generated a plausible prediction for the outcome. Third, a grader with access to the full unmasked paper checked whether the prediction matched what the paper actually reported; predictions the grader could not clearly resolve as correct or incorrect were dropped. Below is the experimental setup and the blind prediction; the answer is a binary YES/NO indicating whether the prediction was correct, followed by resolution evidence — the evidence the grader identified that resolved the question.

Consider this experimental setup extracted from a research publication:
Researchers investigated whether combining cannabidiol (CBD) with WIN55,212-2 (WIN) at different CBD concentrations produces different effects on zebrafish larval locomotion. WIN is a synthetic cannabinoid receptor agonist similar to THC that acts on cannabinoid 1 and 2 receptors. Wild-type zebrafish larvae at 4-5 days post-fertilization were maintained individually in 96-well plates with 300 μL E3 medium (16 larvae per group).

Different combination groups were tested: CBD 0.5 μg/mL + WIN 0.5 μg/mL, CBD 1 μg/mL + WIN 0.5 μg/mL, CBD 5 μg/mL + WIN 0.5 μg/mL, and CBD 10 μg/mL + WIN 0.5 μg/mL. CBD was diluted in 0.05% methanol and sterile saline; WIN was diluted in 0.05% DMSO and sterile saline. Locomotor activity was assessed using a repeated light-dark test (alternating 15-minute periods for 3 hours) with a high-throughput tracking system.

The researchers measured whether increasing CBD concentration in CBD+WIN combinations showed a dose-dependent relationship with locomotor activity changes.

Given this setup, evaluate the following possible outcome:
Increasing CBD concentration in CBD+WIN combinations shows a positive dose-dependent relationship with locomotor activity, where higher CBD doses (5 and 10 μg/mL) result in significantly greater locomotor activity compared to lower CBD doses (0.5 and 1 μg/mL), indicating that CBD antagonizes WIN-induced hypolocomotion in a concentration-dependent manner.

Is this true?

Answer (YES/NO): NO